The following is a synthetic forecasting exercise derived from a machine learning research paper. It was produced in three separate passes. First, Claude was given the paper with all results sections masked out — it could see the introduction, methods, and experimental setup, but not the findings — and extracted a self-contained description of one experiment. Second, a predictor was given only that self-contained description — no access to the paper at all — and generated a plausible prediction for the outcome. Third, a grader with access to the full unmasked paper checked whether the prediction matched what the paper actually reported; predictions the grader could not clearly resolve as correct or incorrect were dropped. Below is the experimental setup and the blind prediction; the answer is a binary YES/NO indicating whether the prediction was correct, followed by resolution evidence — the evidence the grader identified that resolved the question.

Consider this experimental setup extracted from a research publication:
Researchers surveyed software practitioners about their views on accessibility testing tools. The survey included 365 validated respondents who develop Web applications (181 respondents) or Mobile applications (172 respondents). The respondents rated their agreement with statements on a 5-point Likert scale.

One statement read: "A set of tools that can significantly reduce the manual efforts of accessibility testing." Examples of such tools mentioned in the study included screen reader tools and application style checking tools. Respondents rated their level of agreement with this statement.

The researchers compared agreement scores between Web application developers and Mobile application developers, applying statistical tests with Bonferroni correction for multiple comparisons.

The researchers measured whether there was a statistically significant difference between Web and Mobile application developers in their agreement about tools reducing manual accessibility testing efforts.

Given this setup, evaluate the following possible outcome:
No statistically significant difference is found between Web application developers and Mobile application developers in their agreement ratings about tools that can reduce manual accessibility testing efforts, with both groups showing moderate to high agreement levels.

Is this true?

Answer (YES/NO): NO